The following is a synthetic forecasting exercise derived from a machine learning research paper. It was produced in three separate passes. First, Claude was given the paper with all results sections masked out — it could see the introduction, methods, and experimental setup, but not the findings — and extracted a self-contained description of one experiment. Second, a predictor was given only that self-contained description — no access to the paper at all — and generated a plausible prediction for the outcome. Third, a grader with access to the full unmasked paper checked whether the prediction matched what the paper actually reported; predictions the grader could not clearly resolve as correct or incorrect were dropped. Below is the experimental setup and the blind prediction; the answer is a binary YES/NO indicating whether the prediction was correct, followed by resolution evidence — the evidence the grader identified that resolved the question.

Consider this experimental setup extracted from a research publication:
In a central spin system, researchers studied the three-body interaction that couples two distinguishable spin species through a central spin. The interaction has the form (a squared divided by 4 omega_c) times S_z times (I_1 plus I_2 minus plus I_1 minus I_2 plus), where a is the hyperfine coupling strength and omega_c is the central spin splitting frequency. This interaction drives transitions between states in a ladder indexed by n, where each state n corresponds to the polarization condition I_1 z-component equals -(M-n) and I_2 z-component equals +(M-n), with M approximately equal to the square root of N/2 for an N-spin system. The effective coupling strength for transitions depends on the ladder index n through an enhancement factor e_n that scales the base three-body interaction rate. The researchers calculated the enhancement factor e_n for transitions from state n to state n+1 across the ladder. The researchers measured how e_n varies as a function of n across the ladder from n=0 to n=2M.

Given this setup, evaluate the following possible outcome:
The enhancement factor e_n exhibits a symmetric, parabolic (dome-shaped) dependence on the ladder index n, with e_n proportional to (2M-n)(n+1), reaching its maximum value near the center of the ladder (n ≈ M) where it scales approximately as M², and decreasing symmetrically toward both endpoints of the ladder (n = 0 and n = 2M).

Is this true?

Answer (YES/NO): YES